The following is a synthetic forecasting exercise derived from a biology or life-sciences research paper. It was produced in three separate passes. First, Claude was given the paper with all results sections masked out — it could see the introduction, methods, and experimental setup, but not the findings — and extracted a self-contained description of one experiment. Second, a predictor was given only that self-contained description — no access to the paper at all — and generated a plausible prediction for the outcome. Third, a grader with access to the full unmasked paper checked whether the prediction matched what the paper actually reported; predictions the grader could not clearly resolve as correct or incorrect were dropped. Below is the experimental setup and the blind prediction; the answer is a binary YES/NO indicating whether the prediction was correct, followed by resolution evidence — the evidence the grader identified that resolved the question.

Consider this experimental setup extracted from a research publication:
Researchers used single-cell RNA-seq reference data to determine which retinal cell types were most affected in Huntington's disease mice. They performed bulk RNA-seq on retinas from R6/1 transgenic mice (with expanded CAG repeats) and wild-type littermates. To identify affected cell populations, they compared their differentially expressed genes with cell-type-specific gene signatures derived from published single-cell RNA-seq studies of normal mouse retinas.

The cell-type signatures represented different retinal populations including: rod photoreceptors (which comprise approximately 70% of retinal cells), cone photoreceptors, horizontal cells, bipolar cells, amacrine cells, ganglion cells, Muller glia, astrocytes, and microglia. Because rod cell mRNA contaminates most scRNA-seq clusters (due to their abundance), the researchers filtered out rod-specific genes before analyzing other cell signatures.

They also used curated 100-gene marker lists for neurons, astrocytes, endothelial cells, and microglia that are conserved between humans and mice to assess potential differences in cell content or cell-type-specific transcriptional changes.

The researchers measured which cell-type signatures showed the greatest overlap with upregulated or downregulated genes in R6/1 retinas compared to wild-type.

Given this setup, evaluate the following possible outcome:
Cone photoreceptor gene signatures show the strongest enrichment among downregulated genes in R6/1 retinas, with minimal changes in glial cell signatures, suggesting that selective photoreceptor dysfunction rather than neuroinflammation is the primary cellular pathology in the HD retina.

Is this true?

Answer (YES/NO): NO